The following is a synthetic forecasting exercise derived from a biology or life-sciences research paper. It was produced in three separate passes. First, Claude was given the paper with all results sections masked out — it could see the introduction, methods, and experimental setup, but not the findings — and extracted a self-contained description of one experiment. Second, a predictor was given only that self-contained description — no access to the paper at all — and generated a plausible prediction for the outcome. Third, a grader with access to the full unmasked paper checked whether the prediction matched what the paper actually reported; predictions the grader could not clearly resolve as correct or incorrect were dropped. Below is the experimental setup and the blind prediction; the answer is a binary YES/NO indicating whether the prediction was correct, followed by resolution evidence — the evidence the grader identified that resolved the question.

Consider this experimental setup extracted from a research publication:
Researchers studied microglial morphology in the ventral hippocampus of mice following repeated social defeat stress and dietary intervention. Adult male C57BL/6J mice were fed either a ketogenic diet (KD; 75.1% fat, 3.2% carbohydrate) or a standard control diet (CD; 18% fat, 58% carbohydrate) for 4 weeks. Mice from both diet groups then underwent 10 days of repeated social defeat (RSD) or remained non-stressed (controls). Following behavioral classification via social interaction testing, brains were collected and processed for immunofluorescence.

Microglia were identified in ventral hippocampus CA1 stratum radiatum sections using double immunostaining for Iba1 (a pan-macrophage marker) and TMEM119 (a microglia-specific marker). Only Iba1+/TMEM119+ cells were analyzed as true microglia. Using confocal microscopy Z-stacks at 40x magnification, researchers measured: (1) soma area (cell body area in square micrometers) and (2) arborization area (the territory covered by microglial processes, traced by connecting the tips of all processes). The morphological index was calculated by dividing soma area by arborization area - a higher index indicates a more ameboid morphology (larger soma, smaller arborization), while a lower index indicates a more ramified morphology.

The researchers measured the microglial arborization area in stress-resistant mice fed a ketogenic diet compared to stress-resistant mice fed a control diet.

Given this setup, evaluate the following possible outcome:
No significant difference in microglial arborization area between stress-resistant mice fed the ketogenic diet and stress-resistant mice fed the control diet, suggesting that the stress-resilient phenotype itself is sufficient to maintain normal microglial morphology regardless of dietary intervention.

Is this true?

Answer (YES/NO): YES